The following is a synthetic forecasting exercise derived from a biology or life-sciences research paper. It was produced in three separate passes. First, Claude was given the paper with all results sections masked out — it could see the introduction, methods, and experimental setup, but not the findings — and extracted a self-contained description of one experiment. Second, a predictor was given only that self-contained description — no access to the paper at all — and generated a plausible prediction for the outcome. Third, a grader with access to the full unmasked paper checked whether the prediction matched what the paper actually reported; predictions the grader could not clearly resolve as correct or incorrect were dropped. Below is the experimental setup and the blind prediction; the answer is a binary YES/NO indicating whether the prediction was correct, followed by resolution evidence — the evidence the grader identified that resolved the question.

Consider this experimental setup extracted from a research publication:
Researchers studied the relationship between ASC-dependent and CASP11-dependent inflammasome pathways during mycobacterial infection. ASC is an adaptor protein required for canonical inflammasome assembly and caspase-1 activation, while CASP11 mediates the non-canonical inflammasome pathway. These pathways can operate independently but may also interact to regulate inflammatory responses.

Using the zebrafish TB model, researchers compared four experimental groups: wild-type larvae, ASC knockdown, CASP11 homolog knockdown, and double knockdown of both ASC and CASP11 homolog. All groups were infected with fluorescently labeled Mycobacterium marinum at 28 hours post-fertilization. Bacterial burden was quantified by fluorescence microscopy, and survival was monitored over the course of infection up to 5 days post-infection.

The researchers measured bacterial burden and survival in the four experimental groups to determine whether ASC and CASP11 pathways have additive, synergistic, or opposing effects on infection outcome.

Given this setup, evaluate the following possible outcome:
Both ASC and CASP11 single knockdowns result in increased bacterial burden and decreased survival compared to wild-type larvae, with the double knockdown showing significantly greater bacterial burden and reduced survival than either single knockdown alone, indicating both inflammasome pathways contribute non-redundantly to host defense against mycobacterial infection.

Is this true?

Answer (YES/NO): NO